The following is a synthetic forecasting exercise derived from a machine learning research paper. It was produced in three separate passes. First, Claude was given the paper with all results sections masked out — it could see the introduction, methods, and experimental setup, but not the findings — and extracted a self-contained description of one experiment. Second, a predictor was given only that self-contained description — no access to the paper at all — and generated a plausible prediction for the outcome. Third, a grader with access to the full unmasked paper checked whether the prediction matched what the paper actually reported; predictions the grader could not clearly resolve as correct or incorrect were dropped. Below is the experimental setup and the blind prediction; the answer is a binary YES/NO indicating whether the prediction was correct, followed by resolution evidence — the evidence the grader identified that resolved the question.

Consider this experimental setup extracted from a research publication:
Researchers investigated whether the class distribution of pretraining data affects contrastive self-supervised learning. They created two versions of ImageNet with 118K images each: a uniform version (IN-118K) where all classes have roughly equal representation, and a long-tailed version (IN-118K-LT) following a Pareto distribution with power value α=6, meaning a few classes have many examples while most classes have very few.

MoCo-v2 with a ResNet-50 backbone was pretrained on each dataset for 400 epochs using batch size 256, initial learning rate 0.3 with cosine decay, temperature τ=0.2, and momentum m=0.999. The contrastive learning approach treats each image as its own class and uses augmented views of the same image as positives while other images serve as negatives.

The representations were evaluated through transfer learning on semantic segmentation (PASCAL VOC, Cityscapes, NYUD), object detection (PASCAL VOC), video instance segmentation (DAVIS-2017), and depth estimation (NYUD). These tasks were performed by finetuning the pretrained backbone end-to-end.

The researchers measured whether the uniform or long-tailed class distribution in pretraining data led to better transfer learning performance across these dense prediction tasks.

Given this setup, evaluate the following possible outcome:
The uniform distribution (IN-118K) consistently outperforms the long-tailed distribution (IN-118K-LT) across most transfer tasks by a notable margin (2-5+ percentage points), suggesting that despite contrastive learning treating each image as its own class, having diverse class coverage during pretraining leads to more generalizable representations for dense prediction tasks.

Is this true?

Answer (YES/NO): NO